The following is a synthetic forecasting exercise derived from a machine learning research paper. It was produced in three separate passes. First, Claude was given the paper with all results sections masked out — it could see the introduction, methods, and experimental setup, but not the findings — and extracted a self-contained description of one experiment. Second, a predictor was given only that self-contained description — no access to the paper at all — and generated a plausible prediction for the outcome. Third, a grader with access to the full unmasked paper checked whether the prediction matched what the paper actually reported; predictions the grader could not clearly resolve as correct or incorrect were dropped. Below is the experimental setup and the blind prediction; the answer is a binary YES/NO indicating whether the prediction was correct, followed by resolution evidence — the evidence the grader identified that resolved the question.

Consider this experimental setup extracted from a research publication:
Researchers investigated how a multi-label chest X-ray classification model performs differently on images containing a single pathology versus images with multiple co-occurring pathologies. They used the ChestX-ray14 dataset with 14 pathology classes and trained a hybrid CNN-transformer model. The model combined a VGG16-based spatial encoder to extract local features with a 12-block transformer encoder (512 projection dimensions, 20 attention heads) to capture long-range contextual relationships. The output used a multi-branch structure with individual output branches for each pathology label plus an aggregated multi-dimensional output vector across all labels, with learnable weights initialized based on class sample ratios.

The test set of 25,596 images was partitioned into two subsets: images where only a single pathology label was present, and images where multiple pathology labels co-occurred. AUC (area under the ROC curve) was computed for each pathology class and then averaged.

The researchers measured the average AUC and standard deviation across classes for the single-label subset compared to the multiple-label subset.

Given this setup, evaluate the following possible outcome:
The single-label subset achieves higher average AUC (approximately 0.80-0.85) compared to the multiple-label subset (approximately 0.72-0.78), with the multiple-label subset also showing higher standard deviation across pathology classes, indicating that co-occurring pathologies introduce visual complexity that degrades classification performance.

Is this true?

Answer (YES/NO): NO